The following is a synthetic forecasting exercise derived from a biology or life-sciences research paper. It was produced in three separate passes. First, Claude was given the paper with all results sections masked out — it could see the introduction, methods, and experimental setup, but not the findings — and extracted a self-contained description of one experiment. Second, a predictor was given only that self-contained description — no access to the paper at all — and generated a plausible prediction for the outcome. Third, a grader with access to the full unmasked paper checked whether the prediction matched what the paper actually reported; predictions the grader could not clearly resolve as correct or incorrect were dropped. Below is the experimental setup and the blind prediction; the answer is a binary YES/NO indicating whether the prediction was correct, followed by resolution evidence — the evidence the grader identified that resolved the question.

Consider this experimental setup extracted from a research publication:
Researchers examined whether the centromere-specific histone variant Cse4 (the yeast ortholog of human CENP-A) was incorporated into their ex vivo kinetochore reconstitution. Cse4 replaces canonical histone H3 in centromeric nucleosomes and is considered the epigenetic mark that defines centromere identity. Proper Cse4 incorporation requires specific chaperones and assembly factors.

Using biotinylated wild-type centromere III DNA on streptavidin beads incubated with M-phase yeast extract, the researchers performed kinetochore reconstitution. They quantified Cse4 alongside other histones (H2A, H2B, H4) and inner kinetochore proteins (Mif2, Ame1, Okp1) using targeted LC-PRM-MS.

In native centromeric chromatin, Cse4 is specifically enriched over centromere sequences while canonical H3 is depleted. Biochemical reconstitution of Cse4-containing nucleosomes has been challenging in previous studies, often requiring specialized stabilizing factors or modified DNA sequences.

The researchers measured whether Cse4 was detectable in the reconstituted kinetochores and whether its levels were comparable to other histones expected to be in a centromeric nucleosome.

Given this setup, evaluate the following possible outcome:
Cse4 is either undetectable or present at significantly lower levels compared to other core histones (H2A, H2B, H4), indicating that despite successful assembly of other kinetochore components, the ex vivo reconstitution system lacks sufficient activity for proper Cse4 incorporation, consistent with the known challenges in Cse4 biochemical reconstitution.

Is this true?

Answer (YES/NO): YES